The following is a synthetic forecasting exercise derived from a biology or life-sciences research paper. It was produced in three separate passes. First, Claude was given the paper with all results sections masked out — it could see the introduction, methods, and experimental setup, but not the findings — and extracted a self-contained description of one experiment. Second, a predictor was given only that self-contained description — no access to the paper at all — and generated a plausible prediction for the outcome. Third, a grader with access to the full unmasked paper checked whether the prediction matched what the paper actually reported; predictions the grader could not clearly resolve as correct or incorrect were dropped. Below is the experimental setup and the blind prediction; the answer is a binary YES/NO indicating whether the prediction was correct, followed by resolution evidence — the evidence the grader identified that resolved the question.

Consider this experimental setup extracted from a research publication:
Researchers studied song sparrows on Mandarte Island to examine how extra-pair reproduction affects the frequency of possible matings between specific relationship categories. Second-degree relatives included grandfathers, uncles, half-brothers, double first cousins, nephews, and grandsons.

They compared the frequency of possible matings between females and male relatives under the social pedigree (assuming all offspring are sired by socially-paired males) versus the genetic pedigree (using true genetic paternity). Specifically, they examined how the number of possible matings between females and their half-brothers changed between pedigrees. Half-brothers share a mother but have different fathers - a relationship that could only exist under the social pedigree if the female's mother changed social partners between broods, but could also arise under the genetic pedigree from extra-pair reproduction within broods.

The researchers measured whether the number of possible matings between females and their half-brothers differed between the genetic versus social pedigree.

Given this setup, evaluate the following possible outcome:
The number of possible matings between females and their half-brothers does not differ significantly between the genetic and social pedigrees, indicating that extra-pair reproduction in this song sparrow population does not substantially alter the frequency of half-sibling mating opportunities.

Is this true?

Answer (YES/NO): NO